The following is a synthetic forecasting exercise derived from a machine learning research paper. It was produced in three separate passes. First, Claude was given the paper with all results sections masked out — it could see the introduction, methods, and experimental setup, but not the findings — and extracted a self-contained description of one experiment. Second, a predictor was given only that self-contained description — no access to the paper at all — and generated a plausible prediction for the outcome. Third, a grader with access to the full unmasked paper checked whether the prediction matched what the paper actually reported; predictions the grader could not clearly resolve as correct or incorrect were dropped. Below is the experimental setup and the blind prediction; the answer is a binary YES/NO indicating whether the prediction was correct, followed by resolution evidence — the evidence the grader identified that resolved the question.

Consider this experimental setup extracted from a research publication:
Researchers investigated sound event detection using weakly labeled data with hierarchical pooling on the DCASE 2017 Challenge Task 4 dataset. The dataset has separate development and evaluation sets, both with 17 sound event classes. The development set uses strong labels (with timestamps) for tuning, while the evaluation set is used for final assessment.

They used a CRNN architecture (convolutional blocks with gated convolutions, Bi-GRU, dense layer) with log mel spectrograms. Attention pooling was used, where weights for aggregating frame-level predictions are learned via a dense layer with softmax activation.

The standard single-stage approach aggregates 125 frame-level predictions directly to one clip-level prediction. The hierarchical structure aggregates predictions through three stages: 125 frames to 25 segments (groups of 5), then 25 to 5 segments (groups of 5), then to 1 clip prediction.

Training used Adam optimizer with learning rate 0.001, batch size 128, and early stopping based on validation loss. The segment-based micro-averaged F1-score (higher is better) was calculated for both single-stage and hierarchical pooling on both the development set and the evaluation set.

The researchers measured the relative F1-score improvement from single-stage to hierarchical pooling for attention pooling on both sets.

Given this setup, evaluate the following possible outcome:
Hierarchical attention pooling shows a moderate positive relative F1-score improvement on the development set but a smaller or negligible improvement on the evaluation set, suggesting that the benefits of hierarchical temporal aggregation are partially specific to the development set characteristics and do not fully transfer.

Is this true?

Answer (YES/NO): NO